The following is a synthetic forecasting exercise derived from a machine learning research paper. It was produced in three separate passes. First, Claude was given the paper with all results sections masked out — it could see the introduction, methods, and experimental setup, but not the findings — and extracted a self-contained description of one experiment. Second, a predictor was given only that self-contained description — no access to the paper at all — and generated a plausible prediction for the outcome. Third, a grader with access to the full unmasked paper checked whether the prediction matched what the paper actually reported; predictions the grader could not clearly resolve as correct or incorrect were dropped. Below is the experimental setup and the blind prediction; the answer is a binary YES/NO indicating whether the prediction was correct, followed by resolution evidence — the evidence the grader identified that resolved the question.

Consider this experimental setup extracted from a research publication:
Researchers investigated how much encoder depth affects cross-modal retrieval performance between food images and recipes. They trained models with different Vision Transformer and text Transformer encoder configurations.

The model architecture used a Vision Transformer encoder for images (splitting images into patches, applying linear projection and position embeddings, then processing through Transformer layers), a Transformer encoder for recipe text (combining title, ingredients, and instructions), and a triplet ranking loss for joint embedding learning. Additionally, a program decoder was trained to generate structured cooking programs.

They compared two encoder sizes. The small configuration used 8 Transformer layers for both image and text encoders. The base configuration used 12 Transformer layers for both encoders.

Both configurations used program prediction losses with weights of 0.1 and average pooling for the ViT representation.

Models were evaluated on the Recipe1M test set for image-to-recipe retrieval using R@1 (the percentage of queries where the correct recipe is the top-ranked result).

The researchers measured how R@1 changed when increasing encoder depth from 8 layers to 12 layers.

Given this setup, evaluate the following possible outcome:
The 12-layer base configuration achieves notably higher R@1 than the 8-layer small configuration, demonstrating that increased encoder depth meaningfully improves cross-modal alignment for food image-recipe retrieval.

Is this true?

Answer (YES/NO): YES